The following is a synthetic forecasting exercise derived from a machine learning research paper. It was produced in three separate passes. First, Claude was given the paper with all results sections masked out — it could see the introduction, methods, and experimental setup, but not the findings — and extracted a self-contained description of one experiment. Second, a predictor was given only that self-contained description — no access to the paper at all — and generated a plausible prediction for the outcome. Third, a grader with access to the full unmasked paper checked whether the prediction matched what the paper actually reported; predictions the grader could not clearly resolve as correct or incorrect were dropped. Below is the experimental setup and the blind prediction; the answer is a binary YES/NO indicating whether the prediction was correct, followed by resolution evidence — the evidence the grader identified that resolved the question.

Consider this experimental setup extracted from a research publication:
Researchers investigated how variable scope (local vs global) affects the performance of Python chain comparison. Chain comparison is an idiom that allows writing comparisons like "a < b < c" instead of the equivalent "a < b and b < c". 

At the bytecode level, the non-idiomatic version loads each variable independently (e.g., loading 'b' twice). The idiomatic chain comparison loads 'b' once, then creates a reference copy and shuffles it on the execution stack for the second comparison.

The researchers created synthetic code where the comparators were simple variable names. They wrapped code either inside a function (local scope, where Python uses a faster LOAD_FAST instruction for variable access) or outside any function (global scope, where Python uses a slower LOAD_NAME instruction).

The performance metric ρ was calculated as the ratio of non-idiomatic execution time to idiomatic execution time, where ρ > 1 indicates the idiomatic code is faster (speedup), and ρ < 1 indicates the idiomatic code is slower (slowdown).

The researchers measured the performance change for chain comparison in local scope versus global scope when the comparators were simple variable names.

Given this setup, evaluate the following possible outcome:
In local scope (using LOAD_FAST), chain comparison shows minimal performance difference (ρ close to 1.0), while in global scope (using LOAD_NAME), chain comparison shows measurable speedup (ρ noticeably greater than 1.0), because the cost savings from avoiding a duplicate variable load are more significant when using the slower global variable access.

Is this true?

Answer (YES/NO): NO